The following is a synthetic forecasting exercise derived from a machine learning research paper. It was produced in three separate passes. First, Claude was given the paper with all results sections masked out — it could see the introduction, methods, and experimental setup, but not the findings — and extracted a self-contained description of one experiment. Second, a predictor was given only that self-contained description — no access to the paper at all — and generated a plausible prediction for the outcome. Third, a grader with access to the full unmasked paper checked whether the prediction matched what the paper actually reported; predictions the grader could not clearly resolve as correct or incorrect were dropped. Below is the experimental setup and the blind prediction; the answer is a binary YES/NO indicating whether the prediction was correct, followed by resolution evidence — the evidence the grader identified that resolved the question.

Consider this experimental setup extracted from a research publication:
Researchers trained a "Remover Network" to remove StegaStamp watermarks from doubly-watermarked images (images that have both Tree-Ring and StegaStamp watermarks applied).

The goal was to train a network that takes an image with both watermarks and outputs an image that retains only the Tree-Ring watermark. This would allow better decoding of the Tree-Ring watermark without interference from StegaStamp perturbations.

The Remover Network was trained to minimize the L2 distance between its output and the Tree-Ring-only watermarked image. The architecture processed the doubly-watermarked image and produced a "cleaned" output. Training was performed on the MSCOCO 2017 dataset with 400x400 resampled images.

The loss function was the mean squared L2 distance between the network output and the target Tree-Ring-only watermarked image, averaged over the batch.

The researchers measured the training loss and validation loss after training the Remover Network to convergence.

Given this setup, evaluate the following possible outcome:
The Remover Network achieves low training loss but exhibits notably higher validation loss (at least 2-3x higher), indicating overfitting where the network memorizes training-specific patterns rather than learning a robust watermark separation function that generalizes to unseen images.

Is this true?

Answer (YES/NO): NO